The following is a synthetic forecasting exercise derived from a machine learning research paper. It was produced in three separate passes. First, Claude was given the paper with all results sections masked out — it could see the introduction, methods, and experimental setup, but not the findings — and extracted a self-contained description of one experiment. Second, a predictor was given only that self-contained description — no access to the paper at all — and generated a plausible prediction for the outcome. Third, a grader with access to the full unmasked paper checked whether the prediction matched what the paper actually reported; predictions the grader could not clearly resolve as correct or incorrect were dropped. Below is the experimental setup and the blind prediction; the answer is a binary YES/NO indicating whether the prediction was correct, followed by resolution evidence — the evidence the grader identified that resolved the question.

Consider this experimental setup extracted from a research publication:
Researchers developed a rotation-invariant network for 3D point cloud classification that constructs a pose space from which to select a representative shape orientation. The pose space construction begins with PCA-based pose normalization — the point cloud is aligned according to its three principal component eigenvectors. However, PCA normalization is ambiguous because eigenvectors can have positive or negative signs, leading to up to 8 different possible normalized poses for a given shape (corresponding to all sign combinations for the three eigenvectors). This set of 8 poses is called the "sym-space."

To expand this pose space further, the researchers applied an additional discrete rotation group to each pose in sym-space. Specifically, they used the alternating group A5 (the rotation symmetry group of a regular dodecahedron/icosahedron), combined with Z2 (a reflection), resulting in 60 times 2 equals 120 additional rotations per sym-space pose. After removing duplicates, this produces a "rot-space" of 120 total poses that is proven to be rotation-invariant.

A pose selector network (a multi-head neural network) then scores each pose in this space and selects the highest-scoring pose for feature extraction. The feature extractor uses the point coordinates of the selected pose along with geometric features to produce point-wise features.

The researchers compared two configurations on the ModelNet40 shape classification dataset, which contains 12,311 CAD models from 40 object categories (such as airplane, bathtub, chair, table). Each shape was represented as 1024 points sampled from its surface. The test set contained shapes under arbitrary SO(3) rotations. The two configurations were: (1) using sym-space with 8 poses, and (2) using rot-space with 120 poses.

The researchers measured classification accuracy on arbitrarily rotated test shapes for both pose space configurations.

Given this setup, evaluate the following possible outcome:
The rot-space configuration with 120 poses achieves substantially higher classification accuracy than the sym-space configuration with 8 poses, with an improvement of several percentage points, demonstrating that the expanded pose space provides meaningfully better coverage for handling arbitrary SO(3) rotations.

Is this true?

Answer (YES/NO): NO